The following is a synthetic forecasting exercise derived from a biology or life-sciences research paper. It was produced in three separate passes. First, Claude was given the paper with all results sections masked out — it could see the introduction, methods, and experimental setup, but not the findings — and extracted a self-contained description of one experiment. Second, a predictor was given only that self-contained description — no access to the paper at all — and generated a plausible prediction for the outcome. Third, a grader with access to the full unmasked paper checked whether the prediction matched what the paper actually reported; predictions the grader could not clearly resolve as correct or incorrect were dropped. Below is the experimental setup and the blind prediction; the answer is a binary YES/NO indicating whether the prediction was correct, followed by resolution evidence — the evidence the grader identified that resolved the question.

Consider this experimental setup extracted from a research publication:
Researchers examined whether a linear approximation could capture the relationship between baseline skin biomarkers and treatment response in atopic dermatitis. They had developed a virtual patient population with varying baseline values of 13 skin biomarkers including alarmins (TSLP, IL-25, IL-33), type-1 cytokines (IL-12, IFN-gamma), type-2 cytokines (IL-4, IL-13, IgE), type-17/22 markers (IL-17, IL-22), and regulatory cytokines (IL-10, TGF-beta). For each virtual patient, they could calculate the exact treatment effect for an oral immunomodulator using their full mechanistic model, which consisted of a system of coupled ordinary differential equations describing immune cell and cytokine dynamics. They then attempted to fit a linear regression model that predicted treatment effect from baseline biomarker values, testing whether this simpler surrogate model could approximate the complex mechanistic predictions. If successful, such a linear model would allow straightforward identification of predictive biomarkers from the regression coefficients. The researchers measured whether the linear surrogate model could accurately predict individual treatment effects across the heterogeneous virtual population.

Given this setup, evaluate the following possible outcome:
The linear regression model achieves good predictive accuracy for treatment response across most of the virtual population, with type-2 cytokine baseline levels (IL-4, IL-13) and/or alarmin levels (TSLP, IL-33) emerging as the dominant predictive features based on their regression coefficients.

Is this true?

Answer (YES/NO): NO